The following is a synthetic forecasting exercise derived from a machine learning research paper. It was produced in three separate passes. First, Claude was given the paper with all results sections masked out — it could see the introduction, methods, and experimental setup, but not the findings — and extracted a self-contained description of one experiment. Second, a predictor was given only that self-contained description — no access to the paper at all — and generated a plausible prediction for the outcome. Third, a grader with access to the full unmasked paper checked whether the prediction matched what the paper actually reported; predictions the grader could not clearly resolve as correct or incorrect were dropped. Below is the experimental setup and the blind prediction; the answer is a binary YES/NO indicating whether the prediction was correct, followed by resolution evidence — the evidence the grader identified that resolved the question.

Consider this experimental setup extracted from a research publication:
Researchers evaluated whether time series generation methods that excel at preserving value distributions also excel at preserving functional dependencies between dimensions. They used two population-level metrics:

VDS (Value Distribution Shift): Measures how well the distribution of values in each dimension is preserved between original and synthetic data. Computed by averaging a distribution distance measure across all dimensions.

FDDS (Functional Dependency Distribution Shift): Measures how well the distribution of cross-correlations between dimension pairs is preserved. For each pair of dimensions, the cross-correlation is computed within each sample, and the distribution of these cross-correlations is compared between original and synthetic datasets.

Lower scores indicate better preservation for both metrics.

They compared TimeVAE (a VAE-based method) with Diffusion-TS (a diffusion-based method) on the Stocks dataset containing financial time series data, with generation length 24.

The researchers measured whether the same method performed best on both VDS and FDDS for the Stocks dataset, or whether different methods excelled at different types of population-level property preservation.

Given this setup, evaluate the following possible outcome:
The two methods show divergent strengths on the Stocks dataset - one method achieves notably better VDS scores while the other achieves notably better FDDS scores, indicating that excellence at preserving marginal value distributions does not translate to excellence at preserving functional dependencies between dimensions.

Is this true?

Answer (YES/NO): YES